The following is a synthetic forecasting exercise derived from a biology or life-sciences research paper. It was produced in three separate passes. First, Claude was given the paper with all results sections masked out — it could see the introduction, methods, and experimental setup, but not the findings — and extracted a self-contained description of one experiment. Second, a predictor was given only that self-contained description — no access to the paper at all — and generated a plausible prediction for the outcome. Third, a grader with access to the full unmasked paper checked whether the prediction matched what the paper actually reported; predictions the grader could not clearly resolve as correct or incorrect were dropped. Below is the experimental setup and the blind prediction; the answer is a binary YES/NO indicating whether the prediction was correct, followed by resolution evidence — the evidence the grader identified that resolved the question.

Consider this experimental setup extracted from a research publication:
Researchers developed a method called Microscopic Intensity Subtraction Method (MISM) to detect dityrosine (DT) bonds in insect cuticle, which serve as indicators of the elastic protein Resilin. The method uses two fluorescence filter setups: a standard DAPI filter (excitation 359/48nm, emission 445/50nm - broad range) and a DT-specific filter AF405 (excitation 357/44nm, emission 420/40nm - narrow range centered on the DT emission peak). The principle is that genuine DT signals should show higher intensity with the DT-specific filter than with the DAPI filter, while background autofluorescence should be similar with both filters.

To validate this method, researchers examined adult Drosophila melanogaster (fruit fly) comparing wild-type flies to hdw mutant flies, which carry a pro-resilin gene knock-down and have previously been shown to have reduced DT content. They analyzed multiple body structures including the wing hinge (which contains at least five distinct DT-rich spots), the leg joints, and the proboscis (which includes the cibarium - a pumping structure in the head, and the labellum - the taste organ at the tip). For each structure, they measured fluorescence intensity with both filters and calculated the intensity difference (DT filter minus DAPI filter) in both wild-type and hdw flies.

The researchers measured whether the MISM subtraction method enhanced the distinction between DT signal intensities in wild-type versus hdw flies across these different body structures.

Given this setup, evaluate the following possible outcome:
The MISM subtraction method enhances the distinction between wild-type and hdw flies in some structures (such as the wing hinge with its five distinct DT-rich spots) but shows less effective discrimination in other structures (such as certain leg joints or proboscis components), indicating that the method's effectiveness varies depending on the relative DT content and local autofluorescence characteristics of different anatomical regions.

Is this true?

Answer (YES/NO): YES